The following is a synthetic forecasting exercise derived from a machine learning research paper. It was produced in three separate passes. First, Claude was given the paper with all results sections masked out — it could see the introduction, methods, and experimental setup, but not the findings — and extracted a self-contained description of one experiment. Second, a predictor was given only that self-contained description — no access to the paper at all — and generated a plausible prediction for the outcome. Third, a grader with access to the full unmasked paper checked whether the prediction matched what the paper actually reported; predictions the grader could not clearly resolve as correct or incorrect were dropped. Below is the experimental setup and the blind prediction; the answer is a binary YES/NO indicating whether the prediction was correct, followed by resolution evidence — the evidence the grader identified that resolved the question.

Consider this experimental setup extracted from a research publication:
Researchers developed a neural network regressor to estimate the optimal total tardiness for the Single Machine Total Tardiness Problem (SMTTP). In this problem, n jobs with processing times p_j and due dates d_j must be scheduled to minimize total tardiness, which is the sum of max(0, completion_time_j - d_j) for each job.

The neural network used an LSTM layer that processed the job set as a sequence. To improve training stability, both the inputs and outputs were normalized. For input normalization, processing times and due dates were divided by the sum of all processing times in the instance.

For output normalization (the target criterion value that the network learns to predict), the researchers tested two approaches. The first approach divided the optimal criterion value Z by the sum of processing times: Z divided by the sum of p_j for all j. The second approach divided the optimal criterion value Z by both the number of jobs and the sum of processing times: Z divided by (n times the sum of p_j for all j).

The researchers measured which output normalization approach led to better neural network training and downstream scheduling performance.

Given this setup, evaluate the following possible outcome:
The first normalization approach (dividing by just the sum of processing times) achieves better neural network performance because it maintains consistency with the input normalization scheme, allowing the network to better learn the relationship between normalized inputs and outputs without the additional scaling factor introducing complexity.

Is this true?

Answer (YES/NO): YES